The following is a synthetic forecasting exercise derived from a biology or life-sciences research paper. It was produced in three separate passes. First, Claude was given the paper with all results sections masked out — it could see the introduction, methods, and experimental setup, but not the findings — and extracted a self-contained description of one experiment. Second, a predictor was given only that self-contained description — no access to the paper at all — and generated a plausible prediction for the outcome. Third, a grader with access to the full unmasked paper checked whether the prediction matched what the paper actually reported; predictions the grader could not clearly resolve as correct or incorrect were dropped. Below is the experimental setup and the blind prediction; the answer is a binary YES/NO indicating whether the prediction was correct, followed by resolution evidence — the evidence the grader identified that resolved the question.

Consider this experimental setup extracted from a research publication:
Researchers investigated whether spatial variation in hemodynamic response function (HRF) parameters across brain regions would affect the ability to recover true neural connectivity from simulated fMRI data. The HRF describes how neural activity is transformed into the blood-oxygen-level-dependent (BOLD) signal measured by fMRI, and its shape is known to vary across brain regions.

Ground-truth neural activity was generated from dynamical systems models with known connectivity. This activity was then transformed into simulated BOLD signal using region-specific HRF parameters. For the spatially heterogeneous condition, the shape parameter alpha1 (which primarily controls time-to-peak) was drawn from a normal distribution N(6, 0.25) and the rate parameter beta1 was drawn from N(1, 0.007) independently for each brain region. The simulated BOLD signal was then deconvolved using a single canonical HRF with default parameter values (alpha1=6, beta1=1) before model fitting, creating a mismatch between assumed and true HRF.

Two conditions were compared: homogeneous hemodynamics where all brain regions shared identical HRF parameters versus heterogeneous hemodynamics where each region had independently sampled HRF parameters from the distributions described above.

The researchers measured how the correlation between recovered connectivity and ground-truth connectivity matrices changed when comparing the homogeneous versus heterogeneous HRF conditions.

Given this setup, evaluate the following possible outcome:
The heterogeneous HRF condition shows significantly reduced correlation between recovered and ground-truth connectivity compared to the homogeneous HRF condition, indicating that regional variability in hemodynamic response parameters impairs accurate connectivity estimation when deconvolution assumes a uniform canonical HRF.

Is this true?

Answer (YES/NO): YES